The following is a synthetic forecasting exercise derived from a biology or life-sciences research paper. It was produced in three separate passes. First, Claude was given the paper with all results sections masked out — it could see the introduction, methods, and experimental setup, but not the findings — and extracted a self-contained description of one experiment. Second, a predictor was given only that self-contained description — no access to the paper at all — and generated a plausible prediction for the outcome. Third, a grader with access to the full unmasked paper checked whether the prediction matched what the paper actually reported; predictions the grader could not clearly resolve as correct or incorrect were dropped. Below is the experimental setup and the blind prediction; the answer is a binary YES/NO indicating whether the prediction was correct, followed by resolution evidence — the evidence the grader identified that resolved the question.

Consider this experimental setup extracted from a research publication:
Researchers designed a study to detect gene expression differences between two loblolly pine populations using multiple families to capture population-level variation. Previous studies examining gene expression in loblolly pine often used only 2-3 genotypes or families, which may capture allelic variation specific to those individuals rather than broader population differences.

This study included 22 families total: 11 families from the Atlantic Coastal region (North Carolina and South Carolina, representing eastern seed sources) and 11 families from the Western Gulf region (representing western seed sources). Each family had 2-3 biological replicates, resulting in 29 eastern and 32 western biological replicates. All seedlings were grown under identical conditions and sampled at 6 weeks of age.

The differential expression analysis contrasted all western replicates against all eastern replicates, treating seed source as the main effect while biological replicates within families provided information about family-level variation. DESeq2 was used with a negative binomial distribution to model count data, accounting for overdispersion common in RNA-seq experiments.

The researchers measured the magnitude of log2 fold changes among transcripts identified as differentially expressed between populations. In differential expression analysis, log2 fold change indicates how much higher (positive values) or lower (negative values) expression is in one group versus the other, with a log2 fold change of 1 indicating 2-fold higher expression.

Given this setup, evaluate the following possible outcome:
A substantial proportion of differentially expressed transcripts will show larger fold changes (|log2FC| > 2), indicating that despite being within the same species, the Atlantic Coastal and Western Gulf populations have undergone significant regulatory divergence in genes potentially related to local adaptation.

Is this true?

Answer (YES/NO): NO